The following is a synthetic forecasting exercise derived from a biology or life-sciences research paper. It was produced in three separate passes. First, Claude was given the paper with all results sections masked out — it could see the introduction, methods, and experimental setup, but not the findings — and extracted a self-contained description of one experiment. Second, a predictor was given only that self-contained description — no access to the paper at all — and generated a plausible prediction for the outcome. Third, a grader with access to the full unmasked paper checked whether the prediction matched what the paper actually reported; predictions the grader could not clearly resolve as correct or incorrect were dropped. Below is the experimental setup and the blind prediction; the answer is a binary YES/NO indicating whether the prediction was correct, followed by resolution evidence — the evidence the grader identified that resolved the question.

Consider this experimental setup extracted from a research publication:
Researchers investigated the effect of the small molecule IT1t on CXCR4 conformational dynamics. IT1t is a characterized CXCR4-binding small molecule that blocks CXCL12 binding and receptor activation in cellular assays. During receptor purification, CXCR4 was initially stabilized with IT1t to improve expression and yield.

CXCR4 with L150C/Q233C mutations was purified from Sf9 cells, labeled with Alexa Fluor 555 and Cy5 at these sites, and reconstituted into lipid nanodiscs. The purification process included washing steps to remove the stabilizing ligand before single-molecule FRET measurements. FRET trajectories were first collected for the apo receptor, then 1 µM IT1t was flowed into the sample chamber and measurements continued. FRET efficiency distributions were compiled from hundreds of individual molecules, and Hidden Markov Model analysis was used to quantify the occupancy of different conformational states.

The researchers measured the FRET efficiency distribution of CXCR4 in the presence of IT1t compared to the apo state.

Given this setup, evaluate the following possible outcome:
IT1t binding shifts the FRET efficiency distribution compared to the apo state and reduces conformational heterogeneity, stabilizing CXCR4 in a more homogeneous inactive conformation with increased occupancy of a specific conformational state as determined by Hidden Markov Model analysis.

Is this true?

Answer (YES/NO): NO